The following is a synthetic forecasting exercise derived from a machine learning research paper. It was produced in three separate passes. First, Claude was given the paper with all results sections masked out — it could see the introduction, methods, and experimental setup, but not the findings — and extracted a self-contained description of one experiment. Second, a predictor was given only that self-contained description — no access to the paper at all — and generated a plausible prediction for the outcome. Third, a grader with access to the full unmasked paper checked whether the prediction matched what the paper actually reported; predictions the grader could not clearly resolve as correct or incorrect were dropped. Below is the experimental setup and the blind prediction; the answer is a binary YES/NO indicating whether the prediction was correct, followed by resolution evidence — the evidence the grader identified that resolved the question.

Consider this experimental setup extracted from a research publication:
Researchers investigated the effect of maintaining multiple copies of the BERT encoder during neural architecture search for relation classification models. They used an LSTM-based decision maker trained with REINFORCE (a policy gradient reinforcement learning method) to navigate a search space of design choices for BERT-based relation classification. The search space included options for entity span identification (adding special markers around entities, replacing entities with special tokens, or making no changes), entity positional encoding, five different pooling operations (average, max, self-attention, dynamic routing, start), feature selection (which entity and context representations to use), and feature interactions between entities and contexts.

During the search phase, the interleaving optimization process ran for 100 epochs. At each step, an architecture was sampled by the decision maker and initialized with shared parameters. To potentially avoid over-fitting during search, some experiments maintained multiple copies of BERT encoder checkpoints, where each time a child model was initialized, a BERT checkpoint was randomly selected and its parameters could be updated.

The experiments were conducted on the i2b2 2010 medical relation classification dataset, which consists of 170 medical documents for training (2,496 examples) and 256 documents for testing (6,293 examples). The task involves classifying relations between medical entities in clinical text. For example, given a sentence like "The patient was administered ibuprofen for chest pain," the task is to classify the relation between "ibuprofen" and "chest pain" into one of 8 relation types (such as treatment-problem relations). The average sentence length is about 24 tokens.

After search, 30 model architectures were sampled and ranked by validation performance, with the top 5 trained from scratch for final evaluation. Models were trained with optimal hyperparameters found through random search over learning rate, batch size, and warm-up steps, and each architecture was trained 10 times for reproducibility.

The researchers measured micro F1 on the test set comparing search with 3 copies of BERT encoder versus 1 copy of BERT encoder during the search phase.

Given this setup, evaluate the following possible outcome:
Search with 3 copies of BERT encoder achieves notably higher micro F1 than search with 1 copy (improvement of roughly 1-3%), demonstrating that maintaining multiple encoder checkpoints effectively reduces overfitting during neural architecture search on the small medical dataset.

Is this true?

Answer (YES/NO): NO